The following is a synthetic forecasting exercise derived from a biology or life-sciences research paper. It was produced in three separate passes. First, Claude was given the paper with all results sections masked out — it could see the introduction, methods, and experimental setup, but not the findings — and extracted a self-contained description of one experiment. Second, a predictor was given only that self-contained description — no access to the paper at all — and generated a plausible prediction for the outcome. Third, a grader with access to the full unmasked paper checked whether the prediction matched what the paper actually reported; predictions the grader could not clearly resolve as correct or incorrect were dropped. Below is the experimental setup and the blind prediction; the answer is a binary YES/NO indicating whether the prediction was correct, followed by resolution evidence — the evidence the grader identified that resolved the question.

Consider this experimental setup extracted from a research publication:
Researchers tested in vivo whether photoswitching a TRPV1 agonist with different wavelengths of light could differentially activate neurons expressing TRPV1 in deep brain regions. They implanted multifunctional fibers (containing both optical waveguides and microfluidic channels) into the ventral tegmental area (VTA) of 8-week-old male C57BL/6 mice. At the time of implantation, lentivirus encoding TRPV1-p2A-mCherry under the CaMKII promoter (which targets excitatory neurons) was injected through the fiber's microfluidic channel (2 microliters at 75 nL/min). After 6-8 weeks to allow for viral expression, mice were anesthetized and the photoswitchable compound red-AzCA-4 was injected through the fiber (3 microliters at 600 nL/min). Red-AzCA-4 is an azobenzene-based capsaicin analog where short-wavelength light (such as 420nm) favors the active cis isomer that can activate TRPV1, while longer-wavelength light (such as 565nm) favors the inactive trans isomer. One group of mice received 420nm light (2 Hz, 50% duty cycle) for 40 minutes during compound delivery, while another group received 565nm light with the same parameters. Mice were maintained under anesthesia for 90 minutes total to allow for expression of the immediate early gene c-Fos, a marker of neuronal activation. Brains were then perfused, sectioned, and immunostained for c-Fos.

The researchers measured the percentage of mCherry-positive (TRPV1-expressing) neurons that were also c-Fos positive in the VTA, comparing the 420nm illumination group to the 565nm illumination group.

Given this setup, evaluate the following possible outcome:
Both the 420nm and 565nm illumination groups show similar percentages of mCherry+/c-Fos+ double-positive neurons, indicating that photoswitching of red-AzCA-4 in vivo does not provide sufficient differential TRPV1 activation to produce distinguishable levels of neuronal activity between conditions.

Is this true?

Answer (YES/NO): NO